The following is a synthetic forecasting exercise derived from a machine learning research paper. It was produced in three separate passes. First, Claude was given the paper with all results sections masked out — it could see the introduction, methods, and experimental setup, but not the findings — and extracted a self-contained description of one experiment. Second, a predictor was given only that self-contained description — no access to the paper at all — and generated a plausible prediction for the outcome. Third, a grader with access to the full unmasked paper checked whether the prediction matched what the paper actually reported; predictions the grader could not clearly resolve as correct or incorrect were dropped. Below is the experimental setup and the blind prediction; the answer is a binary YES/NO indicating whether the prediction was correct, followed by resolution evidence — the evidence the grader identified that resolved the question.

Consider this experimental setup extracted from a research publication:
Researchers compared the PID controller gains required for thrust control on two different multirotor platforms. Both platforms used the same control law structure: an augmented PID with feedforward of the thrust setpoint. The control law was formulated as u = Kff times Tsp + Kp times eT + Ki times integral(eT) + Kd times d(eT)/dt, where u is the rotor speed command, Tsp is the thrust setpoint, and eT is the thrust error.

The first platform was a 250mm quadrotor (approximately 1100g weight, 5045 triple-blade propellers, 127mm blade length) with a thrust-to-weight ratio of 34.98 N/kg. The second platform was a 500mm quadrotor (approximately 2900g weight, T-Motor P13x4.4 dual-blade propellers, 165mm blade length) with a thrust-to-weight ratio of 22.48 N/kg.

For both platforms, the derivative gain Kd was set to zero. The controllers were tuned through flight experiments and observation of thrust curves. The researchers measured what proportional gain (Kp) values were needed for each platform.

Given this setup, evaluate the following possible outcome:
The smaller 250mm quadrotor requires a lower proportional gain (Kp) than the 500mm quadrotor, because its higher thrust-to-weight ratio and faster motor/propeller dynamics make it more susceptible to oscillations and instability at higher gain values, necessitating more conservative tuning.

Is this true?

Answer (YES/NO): YES